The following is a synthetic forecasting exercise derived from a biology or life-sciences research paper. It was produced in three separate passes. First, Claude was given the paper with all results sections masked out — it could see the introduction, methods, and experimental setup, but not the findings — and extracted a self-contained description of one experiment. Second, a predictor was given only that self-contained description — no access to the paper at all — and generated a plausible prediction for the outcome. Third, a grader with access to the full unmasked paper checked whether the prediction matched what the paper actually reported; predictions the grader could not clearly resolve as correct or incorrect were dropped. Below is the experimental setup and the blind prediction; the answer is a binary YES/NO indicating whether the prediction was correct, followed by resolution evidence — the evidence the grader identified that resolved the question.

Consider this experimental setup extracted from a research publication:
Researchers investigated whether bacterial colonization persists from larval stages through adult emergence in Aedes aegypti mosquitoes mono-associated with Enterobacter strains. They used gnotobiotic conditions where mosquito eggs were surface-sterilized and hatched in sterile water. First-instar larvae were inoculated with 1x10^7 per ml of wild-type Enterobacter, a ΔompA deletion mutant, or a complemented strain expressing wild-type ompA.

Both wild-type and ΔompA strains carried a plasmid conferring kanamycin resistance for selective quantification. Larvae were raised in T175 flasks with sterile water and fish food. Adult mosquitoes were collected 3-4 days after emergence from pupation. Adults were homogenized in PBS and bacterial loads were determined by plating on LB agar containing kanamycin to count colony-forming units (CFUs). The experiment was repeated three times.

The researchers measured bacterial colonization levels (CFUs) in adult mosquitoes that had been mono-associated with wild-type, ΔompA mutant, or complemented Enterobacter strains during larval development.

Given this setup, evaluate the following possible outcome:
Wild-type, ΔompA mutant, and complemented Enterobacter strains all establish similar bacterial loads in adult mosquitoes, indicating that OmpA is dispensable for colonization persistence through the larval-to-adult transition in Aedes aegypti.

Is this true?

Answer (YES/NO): NO